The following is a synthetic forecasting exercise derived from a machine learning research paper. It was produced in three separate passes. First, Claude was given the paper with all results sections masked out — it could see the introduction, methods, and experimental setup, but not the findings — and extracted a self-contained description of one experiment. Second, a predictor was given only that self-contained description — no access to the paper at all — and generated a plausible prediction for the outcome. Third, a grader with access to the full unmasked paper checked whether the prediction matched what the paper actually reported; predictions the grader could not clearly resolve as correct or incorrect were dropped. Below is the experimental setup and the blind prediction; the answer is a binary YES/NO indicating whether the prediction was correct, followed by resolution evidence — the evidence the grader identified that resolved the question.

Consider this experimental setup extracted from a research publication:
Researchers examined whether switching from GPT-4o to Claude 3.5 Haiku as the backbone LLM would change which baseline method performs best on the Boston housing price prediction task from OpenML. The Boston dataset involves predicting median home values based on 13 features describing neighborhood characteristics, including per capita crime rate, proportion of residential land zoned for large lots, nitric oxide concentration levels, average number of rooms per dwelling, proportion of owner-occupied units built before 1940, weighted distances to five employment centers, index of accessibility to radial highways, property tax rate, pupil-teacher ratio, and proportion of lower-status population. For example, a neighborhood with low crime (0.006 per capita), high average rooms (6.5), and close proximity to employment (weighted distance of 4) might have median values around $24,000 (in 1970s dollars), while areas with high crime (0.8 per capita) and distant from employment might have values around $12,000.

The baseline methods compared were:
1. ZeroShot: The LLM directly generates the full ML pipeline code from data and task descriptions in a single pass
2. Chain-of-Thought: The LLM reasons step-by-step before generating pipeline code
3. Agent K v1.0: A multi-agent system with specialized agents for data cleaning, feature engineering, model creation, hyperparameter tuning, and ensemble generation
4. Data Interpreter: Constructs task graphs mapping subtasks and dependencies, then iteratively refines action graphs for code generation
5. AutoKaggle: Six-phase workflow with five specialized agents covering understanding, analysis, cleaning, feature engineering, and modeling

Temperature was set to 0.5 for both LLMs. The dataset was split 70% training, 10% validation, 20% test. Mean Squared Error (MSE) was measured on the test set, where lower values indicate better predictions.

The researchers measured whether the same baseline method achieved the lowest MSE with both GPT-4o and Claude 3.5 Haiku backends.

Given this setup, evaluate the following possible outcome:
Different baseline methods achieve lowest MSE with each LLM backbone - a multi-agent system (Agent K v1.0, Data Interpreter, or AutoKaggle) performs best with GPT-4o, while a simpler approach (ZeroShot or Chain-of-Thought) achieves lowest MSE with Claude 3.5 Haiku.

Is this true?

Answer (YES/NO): NO